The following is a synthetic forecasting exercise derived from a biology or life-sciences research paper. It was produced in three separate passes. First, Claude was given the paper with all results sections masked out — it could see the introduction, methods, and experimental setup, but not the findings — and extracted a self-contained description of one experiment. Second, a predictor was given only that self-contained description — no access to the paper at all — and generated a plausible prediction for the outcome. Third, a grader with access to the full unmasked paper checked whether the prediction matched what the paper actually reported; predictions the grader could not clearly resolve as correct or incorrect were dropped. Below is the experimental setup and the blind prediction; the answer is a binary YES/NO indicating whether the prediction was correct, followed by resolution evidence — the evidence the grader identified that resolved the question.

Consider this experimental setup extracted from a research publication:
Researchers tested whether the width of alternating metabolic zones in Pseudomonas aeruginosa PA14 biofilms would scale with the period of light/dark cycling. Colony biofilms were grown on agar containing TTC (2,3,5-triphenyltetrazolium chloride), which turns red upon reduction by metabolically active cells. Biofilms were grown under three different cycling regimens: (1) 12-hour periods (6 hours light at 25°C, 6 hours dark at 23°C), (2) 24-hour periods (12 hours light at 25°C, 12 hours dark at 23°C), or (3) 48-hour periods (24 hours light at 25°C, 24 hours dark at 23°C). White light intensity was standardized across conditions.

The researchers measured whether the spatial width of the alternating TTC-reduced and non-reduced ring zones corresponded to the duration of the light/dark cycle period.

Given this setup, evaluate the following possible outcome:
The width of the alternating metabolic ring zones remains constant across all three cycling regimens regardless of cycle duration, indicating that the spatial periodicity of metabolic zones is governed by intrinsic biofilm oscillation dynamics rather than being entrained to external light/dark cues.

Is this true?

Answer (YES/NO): NO